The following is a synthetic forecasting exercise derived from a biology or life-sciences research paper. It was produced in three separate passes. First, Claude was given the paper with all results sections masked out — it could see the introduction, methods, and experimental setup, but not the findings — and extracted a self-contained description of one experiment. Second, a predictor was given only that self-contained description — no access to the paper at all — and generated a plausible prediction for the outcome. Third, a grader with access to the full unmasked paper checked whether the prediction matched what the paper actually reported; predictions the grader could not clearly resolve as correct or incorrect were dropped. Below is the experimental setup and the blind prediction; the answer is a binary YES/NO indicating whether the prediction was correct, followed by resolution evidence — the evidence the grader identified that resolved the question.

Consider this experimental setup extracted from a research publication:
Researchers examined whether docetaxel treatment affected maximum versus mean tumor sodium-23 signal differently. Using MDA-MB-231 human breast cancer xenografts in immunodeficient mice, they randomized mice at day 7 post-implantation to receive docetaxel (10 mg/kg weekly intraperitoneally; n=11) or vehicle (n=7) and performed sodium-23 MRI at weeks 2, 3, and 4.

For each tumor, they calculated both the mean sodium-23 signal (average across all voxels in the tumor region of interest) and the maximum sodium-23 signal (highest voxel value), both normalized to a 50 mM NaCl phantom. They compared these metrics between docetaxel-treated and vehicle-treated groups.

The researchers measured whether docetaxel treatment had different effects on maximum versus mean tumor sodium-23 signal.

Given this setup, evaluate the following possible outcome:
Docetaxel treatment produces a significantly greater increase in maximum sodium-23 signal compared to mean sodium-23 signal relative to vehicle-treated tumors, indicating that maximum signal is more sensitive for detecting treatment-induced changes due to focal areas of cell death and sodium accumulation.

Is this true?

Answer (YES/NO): NO